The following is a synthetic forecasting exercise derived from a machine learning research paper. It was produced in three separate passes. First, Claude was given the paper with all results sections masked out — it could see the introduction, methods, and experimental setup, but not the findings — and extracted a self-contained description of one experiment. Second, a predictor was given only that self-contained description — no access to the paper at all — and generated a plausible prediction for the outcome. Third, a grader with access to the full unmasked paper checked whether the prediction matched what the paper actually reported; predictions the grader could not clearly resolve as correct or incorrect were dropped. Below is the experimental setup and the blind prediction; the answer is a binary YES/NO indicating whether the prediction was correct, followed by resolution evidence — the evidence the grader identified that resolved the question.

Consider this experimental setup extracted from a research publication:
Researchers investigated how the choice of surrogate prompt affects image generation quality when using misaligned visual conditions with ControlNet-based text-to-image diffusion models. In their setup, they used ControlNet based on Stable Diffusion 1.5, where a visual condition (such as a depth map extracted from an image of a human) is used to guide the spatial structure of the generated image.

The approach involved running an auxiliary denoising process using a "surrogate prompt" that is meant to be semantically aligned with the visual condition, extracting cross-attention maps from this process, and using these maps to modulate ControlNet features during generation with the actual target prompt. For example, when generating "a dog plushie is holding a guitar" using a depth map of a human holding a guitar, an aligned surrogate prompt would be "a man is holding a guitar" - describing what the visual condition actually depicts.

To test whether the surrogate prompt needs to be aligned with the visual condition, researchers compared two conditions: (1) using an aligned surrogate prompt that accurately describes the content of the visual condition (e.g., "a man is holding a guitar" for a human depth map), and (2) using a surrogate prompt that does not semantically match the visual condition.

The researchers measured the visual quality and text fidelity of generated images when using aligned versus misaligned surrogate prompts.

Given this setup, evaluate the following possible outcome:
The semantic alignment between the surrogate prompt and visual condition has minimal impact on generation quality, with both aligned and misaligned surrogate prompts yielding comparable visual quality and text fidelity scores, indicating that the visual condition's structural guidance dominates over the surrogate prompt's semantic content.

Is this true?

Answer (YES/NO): NO